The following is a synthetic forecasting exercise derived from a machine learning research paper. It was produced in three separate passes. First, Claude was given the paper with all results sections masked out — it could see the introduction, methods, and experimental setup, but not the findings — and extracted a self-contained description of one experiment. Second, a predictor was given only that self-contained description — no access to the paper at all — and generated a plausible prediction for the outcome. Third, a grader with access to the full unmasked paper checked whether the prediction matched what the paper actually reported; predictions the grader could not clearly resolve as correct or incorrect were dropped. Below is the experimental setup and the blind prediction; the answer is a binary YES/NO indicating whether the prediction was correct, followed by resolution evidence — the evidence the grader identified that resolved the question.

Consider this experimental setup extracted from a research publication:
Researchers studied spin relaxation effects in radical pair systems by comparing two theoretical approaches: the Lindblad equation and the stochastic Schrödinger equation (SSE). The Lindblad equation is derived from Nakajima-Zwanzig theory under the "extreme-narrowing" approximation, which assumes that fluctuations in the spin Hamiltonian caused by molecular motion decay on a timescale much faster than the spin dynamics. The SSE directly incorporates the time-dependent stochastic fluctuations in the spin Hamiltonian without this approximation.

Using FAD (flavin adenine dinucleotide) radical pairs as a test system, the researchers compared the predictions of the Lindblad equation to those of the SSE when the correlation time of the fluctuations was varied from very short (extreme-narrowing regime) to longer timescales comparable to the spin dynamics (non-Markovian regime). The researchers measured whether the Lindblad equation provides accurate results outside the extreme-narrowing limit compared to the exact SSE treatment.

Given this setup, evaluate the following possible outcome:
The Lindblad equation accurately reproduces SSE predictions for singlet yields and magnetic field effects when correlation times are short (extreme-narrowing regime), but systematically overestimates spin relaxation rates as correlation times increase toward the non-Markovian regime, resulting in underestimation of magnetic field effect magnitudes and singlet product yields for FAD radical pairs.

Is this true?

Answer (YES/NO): NO